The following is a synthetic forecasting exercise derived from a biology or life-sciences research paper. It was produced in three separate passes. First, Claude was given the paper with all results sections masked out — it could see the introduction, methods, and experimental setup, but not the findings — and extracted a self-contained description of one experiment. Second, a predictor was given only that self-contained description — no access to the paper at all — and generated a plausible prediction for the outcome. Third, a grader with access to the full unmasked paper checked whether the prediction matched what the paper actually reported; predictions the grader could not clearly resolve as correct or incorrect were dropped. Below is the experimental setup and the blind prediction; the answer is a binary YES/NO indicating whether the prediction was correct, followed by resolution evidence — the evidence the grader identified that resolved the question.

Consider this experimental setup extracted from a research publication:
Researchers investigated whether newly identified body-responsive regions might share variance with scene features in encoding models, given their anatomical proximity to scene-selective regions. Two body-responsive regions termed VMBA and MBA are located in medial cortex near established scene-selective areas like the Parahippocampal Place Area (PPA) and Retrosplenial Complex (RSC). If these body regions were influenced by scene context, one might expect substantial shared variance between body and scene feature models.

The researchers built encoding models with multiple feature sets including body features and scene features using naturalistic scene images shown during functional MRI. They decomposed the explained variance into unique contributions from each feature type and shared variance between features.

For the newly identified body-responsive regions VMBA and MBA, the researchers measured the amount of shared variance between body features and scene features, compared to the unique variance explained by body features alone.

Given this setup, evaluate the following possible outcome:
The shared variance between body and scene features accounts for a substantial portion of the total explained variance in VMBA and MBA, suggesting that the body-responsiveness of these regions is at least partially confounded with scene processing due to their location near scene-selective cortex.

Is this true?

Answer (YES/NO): NO